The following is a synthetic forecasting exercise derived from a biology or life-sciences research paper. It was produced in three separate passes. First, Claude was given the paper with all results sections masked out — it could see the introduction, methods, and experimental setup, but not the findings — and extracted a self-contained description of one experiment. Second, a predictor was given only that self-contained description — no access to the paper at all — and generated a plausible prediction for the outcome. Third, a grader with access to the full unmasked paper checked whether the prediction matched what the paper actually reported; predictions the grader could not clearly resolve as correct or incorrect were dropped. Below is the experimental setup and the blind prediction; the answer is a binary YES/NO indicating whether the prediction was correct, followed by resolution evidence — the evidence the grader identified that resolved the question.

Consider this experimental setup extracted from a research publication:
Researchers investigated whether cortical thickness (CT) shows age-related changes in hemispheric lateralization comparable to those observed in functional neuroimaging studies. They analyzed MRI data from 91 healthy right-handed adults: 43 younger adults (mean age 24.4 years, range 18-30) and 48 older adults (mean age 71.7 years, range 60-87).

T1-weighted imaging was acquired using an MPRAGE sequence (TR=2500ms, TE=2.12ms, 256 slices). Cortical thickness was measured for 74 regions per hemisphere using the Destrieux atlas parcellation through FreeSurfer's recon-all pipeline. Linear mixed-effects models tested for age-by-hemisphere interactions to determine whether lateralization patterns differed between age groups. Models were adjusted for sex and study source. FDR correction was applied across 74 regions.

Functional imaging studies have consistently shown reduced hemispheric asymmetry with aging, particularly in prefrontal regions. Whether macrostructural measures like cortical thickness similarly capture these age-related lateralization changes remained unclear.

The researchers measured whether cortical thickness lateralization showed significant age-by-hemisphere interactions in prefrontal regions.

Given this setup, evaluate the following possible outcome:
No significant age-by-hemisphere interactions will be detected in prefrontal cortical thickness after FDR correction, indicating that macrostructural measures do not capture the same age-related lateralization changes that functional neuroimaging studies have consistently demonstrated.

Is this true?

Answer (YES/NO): YES